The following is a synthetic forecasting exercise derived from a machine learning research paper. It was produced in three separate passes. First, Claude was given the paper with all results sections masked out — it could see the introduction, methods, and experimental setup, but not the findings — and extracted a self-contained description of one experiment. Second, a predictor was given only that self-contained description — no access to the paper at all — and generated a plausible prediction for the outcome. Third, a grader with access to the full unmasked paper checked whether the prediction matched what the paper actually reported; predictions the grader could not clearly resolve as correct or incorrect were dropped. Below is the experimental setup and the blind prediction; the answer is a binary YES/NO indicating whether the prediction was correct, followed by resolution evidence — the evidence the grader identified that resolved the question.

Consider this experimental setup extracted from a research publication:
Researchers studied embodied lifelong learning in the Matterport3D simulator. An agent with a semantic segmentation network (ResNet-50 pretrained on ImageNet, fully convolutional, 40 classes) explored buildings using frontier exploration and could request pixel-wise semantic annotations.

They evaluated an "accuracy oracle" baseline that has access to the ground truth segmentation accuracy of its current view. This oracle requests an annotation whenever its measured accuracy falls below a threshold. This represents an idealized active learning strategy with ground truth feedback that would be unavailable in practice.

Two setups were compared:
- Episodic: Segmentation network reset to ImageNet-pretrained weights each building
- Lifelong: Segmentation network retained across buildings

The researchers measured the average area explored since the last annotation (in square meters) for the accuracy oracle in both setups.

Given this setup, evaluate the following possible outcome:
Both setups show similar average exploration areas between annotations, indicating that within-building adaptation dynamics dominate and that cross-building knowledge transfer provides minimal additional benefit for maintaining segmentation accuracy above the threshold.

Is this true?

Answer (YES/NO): NO